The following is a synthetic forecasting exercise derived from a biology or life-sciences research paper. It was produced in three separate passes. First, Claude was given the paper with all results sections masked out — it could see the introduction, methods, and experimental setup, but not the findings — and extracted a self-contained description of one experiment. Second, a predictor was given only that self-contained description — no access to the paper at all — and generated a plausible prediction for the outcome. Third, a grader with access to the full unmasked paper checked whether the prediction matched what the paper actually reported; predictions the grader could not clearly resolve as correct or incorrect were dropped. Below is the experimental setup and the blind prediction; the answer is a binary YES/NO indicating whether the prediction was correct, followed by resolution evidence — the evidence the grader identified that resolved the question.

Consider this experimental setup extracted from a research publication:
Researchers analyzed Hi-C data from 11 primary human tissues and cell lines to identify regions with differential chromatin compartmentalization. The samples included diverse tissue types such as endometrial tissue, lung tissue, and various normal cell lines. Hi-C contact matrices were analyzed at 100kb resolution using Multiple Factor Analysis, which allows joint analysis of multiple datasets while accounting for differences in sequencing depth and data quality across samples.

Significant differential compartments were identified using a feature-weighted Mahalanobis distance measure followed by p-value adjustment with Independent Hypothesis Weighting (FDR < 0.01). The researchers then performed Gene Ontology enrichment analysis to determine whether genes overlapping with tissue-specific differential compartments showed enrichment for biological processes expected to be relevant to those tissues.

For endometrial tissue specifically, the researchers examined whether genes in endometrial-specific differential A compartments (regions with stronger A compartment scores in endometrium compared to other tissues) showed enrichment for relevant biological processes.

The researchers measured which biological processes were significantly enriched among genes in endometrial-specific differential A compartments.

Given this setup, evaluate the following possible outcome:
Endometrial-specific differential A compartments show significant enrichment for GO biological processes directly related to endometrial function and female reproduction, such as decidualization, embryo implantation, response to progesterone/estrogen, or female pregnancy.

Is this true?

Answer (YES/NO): YES